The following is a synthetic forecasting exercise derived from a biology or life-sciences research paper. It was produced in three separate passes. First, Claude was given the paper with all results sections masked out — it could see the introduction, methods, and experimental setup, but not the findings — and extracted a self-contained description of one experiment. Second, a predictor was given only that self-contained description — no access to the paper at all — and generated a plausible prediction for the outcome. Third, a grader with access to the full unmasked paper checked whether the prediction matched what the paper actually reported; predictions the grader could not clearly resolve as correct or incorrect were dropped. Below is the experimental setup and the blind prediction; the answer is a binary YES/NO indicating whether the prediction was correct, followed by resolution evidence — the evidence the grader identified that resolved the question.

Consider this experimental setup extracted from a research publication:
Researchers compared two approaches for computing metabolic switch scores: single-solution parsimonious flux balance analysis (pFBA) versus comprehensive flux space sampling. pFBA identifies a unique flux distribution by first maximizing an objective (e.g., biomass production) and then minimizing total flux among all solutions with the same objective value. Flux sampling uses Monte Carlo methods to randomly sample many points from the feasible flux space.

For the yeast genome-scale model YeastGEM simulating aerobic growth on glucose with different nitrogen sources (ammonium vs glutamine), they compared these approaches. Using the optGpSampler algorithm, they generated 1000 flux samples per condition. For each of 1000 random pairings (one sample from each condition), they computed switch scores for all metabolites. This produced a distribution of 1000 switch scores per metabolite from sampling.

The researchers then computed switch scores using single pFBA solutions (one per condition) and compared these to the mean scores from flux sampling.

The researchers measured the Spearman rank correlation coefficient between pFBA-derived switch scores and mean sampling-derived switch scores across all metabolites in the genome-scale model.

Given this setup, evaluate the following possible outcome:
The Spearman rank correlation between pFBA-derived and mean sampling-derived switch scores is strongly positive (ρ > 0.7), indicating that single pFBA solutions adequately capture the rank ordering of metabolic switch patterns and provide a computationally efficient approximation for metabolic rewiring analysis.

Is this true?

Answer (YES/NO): NO